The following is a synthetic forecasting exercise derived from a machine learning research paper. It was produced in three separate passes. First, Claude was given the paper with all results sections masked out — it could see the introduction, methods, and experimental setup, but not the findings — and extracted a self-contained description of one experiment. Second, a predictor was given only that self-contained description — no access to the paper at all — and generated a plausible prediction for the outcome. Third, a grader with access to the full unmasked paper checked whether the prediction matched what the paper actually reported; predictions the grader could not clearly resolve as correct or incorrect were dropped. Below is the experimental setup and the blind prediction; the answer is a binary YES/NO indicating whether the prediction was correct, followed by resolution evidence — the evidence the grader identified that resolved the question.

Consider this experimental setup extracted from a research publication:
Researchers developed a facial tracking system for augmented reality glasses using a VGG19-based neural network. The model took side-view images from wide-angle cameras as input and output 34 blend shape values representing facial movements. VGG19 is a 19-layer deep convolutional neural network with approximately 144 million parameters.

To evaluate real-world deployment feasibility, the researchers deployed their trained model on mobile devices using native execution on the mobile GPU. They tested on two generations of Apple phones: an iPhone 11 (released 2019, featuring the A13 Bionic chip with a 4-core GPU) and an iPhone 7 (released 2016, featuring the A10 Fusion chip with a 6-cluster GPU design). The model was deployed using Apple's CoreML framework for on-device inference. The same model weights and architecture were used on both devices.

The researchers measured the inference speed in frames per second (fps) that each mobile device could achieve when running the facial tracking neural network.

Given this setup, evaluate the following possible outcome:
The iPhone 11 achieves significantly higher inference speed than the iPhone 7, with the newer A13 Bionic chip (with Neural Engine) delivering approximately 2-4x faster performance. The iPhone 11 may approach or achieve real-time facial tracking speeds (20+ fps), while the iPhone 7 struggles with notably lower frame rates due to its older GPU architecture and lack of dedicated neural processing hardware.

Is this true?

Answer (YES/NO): NO